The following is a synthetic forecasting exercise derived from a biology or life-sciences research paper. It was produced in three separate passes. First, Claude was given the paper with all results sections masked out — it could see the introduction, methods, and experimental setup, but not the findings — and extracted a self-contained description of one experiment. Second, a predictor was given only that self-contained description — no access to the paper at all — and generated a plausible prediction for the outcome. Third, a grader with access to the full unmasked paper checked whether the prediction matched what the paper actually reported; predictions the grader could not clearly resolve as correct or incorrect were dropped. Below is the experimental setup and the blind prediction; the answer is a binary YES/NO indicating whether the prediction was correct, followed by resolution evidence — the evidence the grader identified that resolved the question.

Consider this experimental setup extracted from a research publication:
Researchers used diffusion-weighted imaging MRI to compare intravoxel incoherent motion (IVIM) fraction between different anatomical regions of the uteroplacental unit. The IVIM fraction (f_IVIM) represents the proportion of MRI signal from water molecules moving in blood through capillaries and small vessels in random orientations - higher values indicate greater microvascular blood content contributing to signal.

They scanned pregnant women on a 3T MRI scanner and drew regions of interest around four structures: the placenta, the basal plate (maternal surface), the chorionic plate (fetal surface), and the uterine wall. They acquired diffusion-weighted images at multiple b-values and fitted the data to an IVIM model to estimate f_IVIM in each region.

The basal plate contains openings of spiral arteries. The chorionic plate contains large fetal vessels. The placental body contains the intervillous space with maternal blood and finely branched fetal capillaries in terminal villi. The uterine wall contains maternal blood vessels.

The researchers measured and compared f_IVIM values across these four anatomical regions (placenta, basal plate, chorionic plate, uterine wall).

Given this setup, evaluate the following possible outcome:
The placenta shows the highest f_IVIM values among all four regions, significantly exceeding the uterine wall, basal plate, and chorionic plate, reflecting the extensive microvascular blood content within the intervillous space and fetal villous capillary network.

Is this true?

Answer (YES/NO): NO